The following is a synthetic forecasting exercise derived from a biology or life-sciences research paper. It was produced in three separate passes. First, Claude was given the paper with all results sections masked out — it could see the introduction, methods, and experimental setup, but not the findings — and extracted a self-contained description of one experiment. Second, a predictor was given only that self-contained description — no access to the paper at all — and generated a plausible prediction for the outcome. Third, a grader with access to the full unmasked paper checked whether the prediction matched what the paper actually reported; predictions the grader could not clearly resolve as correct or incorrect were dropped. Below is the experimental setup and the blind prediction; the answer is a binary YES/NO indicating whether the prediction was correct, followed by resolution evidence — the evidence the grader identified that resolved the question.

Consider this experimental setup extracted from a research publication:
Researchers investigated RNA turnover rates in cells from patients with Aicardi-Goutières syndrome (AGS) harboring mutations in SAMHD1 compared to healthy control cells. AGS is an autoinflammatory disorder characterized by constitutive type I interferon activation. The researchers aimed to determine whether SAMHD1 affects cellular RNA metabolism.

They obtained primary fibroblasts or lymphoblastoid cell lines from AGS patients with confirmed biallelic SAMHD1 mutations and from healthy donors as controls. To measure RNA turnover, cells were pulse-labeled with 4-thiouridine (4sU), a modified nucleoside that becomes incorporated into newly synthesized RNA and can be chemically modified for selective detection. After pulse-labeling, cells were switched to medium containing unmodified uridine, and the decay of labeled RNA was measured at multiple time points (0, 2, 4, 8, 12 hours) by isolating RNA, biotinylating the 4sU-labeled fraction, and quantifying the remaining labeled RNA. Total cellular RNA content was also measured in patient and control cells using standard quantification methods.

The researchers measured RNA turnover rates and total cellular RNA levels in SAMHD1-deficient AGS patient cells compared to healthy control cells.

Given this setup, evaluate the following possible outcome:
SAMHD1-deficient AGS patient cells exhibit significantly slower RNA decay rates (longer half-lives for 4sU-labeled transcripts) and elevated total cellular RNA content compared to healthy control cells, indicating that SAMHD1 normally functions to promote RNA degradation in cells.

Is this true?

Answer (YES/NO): YES